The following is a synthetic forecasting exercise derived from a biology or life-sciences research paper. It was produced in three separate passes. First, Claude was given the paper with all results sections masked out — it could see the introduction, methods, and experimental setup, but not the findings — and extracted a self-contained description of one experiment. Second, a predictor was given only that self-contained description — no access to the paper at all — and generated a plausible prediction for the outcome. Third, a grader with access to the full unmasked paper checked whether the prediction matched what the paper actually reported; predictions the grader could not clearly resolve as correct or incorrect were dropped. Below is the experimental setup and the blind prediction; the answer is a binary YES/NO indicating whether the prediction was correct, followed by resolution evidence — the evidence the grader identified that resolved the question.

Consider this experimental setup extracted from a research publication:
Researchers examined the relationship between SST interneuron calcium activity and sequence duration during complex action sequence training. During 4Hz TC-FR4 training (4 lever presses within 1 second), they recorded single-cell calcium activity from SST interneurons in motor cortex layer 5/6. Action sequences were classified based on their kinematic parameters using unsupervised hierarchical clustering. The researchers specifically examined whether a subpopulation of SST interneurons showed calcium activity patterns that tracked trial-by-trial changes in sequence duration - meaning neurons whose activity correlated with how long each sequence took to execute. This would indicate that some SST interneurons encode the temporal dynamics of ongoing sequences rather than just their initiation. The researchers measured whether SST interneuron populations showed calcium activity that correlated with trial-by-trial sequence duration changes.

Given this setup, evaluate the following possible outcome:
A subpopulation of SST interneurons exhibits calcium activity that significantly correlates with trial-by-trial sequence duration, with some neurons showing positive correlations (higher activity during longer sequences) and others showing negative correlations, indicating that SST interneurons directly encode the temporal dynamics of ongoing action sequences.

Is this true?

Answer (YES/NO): NO